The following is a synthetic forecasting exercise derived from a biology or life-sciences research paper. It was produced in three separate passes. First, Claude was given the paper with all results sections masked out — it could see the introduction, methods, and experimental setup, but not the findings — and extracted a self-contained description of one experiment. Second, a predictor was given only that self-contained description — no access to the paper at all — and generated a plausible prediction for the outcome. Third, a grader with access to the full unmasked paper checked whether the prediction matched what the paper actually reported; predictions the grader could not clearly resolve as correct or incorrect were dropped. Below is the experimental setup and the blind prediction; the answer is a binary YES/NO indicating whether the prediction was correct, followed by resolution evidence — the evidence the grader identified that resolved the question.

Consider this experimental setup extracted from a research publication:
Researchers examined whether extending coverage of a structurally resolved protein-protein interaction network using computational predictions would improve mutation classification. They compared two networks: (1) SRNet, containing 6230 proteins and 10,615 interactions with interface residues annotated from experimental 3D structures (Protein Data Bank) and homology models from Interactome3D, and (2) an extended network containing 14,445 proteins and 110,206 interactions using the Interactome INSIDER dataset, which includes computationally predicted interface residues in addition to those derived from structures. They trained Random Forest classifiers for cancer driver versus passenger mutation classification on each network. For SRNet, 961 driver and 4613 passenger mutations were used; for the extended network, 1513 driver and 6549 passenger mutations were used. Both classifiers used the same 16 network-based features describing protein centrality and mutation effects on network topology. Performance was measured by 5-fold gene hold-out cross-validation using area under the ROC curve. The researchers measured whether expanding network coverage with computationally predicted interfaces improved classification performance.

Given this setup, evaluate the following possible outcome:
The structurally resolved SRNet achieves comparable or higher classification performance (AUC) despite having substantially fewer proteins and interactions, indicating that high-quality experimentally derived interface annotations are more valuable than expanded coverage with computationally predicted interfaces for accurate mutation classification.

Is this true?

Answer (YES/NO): NO